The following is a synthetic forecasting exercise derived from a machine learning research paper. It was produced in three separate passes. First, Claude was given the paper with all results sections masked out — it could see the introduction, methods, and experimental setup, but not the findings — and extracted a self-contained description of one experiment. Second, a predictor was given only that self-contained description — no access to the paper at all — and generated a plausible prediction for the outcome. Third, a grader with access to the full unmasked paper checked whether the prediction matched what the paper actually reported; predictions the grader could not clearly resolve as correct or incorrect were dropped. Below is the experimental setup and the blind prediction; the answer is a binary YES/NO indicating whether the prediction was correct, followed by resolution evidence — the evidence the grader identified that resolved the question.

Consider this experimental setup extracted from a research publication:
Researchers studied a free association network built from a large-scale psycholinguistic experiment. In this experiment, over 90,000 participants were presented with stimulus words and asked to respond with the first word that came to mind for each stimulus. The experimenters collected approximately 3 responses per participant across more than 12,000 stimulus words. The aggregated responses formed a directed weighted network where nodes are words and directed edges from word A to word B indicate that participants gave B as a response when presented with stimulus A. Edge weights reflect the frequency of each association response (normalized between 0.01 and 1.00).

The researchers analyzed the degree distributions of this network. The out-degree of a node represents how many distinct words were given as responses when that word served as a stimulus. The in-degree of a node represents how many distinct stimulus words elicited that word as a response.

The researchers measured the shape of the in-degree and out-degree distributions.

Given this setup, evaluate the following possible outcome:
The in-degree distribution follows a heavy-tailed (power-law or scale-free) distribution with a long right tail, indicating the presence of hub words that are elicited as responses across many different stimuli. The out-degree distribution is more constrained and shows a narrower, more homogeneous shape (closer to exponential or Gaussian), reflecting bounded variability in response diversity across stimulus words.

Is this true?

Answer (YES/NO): YES